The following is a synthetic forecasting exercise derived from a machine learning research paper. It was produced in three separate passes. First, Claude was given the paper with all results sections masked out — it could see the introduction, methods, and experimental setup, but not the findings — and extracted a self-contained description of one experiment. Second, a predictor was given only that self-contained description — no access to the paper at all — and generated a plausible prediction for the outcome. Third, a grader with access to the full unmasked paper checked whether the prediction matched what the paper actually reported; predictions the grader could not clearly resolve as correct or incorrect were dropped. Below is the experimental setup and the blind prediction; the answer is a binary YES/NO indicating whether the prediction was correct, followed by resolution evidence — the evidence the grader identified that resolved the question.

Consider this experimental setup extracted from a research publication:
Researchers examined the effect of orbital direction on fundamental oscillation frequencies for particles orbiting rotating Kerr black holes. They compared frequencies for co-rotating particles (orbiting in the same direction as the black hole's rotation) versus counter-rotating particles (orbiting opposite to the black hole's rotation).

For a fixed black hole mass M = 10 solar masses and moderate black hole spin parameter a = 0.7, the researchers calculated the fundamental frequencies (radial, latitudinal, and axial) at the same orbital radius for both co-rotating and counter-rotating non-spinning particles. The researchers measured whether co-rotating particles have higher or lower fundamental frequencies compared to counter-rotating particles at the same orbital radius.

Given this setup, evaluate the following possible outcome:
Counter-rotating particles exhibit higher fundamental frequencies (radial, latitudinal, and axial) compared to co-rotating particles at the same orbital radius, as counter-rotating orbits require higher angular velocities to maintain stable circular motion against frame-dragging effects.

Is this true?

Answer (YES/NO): NO